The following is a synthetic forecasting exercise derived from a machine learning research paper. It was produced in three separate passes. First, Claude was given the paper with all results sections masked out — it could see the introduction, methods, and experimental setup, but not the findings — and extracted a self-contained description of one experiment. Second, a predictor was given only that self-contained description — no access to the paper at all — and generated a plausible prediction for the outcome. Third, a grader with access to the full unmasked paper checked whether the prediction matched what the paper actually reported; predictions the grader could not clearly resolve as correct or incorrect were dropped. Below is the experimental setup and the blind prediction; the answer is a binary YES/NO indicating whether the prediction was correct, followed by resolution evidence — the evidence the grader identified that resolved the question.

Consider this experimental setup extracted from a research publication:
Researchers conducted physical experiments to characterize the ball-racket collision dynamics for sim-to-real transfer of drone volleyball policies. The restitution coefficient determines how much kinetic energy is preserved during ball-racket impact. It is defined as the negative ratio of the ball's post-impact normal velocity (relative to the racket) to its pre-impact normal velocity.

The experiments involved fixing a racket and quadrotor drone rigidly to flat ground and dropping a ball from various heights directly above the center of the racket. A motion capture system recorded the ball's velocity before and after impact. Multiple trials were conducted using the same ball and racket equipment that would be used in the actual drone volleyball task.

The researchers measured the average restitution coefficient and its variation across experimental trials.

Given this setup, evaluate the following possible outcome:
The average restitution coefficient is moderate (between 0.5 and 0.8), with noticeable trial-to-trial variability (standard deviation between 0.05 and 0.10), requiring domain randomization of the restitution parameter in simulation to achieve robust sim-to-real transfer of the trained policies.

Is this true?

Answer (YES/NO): NO